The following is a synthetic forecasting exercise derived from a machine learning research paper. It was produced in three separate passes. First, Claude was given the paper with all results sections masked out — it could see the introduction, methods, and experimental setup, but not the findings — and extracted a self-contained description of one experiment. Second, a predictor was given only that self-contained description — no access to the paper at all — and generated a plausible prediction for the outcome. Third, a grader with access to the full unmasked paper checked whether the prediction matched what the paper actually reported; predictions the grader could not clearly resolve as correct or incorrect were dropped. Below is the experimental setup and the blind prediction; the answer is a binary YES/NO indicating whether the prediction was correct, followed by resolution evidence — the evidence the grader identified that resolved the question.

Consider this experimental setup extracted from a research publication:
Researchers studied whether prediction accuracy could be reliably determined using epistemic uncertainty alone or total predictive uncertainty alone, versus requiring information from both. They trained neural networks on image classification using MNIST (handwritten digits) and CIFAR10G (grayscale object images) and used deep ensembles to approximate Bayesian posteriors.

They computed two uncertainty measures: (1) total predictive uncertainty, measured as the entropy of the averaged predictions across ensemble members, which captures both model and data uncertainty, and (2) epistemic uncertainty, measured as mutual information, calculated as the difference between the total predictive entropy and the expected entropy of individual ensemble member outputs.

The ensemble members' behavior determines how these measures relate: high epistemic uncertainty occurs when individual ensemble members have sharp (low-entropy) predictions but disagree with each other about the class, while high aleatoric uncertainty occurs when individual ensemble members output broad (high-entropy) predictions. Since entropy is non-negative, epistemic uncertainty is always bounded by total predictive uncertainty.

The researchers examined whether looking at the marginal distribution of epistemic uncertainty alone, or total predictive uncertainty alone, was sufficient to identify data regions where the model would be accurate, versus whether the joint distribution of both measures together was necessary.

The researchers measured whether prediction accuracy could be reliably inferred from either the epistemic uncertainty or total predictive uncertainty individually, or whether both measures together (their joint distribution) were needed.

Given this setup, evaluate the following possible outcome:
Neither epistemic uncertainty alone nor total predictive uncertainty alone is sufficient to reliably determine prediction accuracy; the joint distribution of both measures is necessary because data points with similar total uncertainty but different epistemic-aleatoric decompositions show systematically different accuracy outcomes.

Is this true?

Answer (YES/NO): YES